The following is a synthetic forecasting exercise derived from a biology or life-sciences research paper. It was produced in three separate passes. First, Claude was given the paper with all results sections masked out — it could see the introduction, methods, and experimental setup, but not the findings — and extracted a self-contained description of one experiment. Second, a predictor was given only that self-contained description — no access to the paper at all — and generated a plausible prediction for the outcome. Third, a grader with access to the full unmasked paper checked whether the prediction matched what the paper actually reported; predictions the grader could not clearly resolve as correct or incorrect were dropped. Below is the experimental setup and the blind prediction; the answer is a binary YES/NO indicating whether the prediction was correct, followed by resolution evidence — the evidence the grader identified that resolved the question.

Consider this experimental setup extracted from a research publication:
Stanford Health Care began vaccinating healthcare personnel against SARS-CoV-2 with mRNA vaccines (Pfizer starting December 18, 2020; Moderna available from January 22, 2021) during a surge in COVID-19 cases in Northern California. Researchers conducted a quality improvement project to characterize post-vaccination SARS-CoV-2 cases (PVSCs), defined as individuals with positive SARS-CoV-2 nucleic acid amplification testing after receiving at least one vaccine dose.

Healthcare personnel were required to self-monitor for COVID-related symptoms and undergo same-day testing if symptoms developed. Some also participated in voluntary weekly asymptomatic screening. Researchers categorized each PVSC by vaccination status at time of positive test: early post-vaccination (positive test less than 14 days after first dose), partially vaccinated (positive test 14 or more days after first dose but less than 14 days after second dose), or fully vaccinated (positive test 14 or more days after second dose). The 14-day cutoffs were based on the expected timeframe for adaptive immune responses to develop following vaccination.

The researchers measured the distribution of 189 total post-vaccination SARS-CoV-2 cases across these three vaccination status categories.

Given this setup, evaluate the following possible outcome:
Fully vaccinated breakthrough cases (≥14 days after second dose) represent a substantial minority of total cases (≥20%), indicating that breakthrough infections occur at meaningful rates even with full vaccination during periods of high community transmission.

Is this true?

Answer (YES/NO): NO